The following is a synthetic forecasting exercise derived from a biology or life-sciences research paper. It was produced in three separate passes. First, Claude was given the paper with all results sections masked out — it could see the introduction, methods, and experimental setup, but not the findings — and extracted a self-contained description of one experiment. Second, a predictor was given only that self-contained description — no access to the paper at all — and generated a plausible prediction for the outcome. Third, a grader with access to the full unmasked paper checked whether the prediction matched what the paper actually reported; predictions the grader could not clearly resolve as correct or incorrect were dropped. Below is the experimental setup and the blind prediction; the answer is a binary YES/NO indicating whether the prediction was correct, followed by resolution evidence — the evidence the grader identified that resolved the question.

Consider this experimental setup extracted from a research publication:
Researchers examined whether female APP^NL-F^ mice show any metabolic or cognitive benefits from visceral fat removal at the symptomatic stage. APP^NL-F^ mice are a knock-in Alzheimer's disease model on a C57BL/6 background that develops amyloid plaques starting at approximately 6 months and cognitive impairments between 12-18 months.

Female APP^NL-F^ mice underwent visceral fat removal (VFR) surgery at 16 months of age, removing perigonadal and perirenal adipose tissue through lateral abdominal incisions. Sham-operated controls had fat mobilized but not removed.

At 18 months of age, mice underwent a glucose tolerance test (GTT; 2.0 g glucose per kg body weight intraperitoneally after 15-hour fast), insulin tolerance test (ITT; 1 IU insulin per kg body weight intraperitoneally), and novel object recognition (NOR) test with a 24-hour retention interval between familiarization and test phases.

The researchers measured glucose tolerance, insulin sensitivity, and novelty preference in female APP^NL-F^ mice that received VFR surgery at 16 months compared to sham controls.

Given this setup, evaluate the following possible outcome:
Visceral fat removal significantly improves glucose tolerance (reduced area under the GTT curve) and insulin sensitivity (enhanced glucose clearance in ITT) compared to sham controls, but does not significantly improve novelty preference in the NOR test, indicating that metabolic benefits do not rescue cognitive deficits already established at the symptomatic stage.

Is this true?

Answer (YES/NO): NO